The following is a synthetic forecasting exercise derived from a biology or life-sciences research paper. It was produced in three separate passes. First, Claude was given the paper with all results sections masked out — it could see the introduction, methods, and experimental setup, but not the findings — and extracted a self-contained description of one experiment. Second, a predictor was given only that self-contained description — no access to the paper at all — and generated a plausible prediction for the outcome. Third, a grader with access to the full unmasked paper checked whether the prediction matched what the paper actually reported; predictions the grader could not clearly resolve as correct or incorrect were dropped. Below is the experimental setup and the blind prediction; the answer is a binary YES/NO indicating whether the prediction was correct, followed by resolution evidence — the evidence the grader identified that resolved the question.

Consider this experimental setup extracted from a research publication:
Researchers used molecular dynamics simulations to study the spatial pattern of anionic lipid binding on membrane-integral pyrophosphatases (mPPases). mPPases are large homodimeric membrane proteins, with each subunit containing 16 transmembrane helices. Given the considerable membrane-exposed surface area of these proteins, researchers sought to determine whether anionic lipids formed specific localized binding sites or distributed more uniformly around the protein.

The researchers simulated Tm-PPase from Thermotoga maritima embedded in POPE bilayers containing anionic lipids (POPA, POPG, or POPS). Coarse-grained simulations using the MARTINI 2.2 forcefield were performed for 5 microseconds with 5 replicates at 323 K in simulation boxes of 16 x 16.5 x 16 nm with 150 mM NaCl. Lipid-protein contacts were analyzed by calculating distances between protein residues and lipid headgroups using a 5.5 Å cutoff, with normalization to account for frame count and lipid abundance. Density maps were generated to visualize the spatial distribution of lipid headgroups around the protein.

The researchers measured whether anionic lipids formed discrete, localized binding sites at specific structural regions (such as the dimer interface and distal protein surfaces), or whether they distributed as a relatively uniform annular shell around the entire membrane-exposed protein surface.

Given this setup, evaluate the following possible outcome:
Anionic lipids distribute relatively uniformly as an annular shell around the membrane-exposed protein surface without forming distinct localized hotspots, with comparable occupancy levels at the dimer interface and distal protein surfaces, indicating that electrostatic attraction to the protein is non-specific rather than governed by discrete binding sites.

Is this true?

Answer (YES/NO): NO